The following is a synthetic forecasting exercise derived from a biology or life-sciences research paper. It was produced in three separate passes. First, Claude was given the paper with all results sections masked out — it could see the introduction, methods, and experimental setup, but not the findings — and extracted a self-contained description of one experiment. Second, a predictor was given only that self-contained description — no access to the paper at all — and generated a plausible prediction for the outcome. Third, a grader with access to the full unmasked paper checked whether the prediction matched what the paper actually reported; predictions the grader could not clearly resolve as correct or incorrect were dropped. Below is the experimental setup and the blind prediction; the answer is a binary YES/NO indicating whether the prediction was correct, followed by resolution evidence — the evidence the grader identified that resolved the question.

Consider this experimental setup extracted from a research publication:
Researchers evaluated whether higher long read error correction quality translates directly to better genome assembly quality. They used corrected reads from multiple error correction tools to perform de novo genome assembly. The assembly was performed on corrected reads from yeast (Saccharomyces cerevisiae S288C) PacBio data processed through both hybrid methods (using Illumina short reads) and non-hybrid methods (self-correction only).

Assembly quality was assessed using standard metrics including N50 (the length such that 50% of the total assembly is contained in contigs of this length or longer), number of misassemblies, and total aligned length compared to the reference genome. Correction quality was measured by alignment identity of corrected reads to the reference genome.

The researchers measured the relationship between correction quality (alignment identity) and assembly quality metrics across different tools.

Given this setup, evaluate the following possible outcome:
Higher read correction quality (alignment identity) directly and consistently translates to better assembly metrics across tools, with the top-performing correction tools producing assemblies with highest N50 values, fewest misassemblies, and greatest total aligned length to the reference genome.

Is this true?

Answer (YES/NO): NO